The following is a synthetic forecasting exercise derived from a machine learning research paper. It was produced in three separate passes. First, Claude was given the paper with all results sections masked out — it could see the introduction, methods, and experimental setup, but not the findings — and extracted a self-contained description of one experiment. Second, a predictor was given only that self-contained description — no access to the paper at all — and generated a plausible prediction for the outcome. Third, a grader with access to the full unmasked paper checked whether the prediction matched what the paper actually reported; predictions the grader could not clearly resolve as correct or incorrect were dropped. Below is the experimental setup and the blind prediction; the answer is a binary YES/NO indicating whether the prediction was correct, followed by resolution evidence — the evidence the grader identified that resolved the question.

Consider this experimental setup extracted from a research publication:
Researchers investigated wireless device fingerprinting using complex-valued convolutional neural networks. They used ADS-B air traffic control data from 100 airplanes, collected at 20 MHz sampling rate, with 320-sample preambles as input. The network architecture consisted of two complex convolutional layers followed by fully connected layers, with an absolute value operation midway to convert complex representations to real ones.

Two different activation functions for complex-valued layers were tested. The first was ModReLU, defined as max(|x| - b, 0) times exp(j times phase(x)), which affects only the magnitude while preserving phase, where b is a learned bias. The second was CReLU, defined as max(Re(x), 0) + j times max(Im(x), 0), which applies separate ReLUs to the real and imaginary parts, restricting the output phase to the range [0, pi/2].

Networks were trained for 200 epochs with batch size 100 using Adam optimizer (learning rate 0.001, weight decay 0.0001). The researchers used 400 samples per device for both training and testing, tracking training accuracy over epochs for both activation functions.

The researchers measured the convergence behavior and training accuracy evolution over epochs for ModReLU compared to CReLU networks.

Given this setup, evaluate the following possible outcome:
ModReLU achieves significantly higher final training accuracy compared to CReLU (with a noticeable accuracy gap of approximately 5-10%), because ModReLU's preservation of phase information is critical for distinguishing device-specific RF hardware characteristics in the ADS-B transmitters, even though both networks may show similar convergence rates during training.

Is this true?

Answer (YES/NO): NO